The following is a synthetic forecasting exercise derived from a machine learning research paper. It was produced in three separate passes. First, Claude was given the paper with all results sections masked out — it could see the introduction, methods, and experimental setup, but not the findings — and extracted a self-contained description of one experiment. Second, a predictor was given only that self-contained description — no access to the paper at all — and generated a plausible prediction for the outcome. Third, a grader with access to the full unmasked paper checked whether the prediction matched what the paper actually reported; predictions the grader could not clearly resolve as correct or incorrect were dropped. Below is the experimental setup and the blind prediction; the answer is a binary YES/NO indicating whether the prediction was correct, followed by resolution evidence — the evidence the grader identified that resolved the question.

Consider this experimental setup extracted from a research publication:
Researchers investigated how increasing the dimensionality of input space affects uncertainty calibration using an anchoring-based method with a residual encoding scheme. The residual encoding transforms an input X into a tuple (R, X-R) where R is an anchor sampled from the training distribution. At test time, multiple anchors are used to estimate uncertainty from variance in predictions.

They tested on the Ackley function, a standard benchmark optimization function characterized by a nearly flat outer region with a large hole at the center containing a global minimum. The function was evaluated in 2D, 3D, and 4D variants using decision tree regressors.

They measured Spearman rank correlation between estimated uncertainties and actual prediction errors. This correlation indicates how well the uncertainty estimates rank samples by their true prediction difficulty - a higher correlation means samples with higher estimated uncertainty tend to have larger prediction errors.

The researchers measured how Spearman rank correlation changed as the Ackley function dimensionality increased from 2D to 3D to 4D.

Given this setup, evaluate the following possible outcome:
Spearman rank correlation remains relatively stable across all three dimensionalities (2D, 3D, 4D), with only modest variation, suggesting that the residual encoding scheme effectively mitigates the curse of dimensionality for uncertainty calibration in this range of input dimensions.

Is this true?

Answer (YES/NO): YES